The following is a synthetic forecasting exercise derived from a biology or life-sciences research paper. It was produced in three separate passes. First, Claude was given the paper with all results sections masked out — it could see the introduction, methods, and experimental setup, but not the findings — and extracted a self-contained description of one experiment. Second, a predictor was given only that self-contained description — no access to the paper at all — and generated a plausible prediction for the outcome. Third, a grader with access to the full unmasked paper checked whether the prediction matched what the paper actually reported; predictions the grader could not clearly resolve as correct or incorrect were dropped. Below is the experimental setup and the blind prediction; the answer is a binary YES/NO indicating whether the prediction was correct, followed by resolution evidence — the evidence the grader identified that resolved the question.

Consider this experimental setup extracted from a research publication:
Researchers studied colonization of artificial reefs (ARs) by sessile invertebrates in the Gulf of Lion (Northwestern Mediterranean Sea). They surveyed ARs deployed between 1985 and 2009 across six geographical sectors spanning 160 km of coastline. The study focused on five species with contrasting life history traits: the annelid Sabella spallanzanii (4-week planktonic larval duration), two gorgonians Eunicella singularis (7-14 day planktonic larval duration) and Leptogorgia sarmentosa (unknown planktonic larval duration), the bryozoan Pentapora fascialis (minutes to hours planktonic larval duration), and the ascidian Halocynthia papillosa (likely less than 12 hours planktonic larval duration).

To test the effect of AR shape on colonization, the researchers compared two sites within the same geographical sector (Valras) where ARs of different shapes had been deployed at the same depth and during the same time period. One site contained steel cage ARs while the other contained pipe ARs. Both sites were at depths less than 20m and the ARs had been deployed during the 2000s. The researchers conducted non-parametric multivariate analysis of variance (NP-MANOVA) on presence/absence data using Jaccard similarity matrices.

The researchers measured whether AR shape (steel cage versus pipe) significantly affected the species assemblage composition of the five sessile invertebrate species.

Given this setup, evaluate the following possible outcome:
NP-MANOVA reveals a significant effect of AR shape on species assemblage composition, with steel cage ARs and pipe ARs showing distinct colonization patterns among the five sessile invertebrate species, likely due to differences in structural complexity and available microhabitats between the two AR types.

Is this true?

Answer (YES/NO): NO